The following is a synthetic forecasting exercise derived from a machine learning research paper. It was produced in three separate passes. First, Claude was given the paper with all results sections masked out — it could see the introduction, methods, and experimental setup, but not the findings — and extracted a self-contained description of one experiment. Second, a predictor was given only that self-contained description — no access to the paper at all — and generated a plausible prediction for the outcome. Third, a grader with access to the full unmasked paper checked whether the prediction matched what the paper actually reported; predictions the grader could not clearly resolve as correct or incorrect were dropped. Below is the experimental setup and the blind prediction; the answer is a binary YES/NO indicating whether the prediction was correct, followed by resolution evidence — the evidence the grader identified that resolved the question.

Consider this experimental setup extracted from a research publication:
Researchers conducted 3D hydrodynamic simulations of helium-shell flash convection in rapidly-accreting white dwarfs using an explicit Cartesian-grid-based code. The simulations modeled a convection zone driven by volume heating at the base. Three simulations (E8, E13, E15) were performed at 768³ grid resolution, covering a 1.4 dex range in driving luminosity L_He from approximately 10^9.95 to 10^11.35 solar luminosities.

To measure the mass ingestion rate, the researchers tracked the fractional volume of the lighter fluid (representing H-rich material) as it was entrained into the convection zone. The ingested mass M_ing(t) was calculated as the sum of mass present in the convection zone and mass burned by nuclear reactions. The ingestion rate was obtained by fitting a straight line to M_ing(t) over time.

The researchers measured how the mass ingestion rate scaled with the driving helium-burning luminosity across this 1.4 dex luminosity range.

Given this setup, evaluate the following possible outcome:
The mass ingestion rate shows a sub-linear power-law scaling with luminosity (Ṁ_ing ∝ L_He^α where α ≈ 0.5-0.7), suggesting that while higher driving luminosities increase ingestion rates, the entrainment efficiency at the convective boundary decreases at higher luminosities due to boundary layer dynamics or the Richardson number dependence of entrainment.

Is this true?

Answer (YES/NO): NO